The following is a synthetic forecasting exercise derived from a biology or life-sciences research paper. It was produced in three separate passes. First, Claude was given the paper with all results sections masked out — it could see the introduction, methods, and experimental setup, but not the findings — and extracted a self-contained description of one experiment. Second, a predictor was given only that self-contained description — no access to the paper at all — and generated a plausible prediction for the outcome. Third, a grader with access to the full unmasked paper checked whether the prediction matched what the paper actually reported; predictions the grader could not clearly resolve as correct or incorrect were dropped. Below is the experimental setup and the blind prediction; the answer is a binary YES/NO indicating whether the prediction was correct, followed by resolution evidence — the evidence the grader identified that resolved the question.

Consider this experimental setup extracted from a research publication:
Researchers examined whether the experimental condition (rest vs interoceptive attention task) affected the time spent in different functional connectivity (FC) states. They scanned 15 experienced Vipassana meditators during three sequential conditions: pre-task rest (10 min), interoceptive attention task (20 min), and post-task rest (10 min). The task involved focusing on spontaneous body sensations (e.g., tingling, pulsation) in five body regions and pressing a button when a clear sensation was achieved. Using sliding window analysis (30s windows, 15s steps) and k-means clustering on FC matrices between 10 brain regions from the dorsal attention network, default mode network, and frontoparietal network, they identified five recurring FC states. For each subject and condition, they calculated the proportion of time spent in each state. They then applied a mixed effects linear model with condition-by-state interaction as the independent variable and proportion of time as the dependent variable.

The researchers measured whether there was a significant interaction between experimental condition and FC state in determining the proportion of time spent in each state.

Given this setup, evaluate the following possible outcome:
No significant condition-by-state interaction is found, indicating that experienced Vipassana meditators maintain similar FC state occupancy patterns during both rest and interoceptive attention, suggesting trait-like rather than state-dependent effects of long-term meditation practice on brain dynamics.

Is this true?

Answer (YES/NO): NO